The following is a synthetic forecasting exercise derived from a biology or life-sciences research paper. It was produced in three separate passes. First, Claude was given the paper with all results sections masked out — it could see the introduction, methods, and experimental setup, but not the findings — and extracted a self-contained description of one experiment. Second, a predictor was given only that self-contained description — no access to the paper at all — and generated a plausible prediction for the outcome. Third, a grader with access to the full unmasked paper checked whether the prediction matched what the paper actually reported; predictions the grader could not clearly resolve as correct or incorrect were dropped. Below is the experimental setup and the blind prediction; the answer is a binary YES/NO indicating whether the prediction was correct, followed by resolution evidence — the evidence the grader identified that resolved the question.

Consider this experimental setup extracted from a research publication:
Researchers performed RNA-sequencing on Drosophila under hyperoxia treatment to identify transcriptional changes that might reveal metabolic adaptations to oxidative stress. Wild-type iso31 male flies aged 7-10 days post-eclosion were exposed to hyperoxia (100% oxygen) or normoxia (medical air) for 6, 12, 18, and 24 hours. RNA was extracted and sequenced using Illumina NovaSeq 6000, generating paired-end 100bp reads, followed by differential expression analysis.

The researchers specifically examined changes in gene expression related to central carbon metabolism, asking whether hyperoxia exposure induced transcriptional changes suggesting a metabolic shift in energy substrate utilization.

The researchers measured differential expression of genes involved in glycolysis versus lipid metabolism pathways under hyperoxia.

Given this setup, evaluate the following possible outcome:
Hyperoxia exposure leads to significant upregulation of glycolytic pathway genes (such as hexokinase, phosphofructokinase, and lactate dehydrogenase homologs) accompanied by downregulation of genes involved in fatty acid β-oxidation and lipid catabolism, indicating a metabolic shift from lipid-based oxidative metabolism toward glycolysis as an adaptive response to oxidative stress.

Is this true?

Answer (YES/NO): NO